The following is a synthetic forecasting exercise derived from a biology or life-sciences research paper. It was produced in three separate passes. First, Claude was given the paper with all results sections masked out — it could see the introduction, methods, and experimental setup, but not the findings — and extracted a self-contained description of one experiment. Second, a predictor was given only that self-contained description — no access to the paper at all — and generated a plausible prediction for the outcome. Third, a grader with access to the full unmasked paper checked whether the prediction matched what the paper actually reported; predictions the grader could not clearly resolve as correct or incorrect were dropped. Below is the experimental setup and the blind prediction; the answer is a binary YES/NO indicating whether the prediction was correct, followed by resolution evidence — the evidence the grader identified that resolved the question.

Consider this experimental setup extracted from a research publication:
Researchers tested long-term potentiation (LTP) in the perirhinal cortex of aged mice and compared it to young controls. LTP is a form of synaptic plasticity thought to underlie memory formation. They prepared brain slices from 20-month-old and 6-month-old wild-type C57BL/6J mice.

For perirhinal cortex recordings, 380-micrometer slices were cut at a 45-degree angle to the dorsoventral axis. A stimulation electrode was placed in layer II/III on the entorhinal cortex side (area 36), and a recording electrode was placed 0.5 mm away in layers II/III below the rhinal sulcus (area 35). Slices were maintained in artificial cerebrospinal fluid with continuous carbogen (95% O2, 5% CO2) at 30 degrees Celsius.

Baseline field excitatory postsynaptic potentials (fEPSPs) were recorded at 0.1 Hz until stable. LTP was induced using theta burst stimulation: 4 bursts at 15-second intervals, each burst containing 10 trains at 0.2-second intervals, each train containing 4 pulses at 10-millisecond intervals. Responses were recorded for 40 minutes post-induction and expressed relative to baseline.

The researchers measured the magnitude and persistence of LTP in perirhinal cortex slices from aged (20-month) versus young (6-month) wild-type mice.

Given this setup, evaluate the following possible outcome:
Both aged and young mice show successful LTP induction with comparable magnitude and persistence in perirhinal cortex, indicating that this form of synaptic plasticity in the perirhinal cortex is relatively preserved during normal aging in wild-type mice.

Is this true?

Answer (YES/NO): NO